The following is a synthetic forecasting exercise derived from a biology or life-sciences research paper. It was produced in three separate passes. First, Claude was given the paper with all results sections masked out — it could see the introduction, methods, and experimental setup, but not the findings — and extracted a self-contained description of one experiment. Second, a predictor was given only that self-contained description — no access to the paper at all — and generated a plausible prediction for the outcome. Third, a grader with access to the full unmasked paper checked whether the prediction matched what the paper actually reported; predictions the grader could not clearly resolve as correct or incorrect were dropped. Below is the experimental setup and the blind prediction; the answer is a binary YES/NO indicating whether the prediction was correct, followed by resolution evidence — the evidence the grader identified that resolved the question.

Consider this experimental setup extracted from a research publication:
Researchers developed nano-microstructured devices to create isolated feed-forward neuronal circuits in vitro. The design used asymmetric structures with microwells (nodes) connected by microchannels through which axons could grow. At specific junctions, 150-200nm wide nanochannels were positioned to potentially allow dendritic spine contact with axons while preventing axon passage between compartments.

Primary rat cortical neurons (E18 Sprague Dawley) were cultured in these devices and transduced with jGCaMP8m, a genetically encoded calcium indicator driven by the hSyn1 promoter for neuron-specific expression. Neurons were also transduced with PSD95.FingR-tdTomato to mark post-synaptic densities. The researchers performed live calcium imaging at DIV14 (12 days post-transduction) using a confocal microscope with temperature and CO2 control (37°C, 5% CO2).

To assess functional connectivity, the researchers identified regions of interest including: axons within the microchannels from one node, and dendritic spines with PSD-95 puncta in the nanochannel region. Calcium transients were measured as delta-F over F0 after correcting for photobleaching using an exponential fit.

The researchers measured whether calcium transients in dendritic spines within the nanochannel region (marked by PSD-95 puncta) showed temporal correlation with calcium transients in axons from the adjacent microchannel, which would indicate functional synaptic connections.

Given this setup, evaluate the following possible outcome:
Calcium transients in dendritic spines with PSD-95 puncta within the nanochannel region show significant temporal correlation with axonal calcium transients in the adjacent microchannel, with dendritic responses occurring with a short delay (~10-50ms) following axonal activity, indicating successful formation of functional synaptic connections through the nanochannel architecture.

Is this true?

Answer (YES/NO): NO